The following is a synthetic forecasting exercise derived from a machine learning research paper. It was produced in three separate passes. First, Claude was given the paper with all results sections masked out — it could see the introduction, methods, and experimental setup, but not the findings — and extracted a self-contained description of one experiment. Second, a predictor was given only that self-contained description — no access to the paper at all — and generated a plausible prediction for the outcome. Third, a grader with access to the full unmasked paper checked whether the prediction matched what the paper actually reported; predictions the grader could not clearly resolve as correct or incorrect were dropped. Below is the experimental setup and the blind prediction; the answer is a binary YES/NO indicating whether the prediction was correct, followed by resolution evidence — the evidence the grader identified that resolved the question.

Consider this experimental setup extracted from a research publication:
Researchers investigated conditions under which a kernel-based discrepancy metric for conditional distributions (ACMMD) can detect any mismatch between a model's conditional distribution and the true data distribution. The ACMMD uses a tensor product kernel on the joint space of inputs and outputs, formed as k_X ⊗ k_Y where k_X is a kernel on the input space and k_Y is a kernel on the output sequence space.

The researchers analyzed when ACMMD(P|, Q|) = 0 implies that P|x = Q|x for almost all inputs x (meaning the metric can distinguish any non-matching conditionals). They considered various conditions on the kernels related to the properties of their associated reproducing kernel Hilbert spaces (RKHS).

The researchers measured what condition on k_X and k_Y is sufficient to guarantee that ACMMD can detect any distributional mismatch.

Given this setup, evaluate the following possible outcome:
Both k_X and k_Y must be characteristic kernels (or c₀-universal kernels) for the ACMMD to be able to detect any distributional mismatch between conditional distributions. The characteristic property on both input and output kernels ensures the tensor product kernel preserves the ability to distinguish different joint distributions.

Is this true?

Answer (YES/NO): NO